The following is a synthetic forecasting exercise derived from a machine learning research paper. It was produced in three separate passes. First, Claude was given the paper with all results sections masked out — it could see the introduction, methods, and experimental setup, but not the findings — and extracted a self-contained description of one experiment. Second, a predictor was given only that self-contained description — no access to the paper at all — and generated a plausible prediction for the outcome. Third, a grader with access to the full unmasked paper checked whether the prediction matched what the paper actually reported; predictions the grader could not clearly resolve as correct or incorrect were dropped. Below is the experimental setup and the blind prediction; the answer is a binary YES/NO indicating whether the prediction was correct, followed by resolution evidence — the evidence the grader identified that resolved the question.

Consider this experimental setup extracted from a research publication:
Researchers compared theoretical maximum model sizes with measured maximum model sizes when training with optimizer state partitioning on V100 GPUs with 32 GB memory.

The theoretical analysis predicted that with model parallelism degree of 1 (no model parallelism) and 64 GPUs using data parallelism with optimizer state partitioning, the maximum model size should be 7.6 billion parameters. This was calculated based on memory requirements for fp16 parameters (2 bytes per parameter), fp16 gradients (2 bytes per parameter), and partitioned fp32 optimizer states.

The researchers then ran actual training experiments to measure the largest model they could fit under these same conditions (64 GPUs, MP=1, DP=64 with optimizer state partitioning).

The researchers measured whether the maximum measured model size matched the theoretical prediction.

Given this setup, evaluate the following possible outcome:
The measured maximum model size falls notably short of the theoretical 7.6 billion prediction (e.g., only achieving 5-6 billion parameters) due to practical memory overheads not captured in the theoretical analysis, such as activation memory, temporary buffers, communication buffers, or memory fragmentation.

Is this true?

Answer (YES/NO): NO